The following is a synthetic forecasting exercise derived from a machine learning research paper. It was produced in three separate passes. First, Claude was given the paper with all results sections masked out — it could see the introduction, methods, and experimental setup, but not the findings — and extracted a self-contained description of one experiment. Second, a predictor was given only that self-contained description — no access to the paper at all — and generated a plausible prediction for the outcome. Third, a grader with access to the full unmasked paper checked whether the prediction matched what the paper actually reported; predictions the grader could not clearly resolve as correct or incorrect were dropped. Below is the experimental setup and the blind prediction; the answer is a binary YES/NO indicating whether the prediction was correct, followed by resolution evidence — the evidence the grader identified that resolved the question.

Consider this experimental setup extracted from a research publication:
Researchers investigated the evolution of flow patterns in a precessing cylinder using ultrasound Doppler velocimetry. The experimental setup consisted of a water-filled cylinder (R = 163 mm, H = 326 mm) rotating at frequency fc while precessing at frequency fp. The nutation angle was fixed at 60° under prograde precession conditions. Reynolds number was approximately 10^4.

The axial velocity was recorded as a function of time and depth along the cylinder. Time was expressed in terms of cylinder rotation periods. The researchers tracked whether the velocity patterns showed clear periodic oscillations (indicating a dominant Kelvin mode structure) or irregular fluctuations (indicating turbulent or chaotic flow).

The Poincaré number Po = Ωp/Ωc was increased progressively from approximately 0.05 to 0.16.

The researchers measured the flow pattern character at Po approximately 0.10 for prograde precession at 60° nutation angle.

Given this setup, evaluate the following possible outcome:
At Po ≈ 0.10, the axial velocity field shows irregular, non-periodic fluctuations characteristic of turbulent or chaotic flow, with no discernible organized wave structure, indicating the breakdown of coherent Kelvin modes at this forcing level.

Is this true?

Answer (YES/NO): YES